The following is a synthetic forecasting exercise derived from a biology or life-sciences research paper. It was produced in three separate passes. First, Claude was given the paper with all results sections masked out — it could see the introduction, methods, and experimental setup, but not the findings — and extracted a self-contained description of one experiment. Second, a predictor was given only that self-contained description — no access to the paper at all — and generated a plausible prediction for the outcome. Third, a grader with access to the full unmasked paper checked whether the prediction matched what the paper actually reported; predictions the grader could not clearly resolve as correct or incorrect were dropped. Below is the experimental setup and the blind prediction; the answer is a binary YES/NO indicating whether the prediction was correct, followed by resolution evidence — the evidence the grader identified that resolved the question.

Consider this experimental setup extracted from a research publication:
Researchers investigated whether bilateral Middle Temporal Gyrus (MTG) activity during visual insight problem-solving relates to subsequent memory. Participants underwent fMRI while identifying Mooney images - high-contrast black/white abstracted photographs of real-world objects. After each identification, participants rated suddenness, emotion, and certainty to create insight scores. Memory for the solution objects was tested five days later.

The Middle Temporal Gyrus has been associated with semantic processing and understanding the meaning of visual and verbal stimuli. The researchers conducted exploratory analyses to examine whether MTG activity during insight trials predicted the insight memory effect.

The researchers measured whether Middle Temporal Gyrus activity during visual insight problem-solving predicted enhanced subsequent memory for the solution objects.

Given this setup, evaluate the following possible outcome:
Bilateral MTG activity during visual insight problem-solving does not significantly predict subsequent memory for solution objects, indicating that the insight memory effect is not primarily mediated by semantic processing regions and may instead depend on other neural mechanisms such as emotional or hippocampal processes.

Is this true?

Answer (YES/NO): NO